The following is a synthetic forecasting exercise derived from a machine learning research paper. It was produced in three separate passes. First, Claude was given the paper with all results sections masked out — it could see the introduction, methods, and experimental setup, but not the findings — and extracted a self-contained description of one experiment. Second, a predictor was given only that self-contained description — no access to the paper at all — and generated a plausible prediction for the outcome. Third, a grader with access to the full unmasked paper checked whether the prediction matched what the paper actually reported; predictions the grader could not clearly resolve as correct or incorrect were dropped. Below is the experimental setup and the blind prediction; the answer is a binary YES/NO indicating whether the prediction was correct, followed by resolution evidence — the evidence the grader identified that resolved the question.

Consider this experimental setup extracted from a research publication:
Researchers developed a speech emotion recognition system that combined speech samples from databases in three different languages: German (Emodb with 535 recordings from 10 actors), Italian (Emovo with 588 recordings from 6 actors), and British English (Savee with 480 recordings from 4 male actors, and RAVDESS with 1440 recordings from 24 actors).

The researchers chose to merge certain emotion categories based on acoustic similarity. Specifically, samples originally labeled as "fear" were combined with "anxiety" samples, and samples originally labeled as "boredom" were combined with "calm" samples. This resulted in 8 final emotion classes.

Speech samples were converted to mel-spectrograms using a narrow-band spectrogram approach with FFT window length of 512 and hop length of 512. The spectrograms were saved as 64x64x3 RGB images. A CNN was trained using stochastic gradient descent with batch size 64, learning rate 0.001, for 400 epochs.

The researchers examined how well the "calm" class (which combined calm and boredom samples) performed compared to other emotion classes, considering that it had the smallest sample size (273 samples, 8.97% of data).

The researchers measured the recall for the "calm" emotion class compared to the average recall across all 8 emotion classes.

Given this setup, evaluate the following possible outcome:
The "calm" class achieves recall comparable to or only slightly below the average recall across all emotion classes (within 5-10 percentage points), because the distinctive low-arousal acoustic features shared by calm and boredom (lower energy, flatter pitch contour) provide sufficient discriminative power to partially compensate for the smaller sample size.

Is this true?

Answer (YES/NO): NO